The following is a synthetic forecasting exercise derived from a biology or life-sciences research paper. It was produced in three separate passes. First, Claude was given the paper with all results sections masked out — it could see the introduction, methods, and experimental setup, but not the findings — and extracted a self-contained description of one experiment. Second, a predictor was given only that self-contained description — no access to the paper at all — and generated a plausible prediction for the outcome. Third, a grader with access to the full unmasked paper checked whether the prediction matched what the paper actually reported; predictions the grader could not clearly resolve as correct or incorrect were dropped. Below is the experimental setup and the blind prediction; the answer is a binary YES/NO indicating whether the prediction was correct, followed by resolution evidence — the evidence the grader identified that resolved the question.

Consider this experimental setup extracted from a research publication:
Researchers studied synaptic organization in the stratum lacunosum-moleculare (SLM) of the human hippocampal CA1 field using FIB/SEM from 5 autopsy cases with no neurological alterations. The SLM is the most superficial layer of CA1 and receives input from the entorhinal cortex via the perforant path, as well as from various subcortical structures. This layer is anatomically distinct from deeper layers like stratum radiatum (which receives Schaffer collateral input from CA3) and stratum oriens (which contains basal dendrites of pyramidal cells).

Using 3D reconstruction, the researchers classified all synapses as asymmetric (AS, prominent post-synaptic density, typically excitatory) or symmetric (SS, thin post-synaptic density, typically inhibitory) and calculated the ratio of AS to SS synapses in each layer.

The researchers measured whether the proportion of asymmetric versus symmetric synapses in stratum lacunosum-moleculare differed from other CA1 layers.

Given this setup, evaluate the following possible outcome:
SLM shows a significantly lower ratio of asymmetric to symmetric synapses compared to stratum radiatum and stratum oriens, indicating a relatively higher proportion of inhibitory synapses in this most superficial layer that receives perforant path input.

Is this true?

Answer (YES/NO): YES